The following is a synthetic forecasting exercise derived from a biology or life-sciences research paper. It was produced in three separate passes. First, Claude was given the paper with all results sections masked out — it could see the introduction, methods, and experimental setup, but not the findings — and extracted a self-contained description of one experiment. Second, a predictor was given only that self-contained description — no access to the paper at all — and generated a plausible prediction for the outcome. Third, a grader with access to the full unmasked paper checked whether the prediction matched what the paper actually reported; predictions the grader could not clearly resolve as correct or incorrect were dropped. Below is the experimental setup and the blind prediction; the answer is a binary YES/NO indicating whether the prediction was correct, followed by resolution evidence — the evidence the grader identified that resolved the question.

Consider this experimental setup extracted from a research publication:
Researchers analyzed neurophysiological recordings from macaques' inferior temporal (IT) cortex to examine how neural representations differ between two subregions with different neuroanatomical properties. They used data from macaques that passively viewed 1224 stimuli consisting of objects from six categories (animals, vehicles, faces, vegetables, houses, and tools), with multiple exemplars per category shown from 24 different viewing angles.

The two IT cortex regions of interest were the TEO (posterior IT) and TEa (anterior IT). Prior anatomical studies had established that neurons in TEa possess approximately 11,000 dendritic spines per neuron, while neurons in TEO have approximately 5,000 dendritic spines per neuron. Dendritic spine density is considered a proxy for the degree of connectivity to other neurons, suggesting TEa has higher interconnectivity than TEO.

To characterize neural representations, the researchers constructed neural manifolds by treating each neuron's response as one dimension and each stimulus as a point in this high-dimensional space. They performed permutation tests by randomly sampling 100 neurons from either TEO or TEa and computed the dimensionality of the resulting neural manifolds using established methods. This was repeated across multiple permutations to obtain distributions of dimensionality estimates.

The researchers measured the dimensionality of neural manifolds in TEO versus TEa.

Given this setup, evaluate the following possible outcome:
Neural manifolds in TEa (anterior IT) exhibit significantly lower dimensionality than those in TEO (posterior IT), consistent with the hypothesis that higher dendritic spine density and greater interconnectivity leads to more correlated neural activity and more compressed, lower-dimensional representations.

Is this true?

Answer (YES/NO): YES